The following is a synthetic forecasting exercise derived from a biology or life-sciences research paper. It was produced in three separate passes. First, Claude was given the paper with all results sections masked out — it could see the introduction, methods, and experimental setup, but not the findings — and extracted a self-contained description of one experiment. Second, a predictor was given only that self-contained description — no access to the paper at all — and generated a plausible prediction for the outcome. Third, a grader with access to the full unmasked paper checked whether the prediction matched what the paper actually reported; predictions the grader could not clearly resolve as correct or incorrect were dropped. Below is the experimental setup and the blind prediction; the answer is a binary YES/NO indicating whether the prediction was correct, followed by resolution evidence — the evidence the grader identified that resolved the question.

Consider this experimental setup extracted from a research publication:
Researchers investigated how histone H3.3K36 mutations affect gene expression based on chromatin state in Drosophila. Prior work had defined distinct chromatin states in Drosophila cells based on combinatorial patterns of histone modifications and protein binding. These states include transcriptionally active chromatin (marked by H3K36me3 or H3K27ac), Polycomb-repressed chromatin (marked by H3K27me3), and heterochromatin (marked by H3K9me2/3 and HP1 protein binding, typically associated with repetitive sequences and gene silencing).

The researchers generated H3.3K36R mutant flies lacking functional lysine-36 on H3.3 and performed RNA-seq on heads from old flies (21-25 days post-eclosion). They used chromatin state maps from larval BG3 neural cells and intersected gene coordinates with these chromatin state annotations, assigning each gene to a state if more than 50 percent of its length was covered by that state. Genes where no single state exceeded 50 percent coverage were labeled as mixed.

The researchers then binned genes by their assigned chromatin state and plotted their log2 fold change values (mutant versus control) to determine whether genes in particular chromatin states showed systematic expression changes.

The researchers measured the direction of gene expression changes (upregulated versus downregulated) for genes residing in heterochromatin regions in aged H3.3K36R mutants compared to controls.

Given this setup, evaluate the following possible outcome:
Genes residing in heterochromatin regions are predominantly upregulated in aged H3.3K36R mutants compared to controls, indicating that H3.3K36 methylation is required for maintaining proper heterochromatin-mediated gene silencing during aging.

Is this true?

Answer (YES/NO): YES